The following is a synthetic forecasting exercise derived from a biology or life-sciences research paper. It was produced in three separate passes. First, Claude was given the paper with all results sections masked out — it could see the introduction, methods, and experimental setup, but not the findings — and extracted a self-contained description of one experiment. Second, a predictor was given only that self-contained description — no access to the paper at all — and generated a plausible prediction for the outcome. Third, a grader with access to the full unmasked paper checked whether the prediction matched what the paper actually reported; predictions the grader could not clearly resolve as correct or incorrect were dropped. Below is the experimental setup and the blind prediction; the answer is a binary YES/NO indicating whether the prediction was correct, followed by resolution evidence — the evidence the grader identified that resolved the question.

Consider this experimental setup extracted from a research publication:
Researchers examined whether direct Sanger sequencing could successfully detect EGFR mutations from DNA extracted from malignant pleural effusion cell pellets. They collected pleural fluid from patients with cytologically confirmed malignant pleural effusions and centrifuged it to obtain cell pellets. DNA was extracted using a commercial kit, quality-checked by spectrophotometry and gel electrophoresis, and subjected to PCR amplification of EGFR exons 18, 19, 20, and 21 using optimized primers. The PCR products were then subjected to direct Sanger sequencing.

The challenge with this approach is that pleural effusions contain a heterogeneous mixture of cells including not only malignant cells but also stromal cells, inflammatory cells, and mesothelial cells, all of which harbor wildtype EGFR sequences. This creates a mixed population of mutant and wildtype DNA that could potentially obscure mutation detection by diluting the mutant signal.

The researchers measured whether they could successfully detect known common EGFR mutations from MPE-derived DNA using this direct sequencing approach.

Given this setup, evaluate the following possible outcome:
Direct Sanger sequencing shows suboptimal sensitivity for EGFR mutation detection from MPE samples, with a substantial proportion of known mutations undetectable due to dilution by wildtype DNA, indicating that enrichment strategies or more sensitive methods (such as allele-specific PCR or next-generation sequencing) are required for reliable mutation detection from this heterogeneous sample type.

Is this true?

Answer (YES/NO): YES